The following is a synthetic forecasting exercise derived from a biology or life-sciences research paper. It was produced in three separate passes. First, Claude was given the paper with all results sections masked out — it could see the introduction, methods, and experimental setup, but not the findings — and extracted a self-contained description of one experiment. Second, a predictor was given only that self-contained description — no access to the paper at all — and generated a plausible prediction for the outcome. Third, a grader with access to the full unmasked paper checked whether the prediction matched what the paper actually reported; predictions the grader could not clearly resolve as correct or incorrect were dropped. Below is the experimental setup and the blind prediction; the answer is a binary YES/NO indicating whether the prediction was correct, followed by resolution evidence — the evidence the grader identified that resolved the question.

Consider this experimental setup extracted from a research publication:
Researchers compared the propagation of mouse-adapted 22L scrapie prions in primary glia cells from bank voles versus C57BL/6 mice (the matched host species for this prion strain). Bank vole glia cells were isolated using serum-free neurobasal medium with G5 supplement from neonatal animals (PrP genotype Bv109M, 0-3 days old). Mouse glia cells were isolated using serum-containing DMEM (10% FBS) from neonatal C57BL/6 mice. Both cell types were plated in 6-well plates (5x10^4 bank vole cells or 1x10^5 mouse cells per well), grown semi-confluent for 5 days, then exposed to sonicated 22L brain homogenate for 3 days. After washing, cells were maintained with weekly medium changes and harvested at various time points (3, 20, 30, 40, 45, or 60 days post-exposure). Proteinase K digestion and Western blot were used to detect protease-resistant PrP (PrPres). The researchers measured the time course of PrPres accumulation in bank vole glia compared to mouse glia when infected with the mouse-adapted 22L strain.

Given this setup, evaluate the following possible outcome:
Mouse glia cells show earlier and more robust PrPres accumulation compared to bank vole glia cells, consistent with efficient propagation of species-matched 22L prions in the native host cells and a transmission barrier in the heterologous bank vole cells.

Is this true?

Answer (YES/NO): YES